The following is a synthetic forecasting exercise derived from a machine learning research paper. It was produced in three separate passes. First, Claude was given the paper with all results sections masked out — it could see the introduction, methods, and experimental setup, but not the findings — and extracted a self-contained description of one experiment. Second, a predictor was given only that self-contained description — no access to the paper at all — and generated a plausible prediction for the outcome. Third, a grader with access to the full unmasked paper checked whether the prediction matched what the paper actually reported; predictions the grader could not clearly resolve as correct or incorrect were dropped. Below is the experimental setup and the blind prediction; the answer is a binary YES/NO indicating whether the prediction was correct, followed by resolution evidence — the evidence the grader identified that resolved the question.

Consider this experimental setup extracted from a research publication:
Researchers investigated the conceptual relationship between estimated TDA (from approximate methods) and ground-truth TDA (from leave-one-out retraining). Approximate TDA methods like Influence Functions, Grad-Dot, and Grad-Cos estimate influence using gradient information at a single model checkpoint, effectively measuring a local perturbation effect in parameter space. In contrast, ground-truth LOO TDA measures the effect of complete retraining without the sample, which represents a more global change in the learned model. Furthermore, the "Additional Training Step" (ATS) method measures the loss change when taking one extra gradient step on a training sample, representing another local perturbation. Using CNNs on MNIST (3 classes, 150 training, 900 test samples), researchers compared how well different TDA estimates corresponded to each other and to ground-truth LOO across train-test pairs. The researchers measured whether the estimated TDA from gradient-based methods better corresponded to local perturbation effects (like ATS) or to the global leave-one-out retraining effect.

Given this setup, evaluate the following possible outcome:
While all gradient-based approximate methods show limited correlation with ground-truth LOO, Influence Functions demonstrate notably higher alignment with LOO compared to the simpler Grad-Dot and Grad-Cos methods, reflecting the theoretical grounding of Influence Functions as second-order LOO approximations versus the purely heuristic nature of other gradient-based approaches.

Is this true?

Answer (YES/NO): NO